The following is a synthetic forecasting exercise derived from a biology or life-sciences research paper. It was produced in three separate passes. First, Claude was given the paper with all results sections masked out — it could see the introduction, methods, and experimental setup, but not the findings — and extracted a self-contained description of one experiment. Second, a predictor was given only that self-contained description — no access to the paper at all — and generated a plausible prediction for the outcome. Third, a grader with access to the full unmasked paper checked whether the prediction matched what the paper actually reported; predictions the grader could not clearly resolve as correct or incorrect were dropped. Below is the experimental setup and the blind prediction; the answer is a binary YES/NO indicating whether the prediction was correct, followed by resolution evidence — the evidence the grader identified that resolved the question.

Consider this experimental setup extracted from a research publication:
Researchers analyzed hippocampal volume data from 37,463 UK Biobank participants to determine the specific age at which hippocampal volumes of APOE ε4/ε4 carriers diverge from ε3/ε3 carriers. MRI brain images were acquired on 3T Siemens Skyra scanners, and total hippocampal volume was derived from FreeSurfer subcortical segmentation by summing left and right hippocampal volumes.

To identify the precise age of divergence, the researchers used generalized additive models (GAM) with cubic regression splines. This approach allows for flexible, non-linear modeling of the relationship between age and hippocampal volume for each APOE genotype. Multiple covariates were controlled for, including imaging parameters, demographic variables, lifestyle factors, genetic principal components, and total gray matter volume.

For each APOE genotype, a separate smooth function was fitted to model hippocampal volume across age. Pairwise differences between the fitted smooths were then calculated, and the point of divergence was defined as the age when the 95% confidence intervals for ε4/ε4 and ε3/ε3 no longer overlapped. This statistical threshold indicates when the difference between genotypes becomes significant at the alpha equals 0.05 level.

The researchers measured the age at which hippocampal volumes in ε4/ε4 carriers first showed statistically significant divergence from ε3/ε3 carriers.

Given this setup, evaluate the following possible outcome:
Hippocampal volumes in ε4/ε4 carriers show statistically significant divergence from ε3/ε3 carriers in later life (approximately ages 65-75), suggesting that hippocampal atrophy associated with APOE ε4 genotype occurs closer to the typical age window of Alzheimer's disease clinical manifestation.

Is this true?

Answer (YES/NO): NO